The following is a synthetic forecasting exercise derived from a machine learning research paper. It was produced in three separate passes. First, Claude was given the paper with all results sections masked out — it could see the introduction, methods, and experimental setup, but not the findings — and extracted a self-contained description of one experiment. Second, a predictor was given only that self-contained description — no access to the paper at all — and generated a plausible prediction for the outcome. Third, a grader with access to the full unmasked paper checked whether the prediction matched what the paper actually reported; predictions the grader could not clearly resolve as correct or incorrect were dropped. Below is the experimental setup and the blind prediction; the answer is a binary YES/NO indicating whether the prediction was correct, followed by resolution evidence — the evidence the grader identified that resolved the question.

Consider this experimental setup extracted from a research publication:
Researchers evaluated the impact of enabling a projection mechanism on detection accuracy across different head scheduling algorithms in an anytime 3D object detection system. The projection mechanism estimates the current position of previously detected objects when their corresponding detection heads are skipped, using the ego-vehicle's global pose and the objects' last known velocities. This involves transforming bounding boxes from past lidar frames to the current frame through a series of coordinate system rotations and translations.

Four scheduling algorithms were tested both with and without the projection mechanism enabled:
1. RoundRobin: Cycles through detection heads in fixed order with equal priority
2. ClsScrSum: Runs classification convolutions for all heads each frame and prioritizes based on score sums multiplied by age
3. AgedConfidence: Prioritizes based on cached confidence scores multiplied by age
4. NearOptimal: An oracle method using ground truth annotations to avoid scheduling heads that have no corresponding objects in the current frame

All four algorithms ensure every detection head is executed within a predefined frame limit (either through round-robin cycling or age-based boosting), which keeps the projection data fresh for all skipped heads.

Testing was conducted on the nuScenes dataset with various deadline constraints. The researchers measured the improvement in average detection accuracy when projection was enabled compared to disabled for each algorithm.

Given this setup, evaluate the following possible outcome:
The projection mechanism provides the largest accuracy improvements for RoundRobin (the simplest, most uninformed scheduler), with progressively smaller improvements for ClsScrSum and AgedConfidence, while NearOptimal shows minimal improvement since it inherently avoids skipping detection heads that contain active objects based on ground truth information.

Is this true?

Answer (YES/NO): NO